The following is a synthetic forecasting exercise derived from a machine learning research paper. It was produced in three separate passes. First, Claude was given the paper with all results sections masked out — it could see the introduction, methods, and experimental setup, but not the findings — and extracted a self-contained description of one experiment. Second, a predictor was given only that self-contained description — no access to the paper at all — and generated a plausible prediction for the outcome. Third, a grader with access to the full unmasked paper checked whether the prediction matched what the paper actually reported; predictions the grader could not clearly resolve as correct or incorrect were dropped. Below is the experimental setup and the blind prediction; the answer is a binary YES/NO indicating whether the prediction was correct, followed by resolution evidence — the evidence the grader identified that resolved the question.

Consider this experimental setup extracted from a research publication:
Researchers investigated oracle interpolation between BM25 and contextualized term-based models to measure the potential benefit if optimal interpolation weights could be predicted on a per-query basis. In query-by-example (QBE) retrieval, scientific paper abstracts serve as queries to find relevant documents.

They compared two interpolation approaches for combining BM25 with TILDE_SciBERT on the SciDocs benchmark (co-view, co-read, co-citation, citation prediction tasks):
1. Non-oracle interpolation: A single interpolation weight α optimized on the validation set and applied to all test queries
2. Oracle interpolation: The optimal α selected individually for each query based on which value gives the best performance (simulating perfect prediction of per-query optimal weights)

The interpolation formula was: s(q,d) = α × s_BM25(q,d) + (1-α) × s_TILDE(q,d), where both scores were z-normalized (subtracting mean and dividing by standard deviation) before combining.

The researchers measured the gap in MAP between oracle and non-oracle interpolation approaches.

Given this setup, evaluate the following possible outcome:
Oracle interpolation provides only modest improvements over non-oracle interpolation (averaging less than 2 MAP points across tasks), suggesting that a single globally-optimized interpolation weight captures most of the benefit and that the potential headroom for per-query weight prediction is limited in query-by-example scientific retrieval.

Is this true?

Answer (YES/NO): NO